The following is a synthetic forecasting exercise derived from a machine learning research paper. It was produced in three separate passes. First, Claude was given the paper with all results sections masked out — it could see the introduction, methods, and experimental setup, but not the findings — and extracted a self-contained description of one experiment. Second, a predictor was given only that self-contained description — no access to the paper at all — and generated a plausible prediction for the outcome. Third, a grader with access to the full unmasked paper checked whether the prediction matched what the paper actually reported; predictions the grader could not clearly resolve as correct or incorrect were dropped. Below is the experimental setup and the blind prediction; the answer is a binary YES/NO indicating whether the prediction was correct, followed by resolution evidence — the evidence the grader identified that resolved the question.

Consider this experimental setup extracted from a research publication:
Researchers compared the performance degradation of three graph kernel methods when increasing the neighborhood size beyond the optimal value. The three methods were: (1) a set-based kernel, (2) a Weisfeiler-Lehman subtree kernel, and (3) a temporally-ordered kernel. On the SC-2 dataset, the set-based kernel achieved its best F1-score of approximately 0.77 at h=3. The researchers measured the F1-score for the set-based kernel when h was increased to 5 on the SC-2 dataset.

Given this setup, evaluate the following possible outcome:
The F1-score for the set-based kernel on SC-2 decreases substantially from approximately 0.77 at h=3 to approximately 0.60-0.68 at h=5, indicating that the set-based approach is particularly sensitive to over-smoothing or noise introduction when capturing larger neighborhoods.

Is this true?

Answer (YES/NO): NO